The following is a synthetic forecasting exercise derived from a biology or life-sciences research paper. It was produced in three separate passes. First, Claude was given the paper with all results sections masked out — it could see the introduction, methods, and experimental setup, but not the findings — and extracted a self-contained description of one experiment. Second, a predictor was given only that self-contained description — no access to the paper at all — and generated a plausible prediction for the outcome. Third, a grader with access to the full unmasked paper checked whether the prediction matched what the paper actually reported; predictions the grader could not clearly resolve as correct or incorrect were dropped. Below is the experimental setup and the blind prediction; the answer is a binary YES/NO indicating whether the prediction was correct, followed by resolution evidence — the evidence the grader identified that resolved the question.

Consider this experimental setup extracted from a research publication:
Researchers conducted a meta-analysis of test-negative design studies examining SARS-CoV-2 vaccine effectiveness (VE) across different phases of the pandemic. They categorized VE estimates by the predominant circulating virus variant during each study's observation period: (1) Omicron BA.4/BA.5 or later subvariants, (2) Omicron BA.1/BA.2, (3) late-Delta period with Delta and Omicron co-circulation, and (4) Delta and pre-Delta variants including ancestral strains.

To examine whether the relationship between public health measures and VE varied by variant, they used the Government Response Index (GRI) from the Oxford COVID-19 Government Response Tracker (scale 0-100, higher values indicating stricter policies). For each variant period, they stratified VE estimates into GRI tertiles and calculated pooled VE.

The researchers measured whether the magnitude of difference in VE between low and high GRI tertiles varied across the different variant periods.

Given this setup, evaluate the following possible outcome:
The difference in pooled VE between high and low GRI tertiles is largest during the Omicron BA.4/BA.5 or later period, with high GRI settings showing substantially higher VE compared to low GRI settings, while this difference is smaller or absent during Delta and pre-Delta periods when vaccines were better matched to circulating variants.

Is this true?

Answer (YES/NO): NO